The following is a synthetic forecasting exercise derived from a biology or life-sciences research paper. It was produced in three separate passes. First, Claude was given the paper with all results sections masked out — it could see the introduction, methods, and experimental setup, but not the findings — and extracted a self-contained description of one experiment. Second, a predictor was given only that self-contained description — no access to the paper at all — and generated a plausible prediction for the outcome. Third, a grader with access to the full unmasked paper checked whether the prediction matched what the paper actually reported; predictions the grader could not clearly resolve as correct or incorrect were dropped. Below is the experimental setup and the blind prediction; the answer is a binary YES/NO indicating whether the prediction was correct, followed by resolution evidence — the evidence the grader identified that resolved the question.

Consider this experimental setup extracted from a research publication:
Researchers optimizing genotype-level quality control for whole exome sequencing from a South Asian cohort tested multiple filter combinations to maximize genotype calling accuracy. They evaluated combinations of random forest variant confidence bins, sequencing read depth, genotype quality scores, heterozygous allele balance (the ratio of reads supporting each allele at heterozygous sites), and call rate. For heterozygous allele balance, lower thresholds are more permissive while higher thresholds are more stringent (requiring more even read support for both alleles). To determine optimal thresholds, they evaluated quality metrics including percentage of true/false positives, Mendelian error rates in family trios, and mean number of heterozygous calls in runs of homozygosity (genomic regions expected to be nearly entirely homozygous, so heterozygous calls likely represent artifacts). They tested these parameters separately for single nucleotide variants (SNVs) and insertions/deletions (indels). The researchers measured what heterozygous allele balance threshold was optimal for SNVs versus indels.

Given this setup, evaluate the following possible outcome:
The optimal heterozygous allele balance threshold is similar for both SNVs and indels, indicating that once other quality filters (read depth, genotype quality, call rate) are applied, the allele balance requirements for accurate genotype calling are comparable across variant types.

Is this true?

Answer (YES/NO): NO